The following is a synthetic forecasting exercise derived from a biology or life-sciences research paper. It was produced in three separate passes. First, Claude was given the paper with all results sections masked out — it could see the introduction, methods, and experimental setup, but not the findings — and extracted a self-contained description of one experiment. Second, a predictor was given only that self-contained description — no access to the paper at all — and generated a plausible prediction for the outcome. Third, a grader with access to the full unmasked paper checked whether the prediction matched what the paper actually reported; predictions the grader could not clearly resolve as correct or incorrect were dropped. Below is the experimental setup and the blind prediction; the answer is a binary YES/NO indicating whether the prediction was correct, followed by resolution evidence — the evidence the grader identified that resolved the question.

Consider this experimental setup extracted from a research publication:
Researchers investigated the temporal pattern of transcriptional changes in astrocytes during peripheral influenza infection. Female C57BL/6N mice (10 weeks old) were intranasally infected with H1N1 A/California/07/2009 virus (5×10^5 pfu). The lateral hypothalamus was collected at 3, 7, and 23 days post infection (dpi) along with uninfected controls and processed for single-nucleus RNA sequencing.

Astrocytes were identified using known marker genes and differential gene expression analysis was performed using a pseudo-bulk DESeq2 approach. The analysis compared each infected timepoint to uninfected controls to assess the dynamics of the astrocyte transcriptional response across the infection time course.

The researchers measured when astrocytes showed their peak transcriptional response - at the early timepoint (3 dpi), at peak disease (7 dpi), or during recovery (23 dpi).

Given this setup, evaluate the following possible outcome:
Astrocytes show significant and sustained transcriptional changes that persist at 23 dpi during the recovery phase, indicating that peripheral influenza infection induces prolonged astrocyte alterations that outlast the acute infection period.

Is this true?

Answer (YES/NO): NO